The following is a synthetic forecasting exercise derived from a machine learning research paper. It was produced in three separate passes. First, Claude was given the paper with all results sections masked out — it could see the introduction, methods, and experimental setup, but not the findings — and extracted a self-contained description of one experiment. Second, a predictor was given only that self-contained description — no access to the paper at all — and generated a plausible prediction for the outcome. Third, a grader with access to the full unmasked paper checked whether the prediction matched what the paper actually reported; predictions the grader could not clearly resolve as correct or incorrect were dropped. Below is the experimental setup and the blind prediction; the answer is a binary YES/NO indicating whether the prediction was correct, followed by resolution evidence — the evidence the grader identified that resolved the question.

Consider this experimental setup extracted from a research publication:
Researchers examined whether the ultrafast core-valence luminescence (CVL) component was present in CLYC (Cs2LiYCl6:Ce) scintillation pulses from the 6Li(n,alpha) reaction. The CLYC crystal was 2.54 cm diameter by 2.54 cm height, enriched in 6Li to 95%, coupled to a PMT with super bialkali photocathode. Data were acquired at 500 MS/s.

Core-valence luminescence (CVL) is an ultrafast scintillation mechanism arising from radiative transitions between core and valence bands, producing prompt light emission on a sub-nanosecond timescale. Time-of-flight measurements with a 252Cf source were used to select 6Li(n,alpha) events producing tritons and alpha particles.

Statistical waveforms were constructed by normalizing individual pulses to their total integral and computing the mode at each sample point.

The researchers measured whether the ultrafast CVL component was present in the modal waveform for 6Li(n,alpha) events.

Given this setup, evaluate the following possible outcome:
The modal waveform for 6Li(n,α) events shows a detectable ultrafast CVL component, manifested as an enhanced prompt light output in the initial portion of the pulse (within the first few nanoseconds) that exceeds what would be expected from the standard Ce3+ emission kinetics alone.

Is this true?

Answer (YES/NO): YES